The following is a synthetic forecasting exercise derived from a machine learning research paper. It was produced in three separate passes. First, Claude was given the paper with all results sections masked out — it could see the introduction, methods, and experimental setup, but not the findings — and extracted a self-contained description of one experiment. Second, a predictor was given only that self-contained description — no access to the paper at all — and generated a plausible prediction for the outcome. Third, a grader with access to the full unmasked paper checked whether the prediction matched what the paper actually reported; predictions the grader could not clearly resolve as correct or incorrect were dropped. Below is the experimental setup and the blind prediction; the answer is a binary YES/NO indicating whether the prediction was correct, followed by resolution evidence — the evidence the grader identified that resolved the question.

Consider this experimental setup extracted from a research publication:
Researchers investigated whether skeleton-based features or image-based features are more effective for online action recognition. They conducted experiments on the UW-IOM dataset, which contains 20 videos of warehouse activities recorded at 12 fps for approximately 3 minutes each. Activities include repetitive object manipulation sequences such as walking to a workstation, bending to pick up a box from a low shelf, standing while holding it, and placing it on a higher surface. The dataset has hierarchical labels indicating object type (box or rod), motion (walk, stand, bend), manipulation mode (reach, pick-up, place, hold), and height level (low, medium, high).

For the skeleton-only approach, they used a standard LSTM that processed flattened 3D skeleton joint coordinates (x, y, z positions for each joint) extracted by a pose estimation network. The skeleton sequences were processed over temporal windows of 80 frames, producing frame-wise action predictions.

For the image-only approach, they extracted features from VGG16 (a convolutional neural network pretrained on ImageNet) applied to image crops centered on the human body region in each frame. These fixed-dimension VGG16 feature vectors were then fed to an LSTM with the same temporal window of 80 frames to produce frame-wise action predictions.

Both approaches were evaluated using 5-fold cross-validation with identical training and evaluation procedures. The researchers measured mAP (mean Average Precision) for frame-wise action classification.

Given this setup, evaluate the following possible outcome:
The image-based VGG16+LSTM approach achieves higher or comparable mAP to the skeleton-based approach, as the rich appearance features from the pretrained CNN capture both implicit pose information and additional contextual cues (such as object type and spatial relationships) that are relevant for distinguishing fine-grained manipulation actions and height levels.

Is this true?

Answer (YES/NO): NO